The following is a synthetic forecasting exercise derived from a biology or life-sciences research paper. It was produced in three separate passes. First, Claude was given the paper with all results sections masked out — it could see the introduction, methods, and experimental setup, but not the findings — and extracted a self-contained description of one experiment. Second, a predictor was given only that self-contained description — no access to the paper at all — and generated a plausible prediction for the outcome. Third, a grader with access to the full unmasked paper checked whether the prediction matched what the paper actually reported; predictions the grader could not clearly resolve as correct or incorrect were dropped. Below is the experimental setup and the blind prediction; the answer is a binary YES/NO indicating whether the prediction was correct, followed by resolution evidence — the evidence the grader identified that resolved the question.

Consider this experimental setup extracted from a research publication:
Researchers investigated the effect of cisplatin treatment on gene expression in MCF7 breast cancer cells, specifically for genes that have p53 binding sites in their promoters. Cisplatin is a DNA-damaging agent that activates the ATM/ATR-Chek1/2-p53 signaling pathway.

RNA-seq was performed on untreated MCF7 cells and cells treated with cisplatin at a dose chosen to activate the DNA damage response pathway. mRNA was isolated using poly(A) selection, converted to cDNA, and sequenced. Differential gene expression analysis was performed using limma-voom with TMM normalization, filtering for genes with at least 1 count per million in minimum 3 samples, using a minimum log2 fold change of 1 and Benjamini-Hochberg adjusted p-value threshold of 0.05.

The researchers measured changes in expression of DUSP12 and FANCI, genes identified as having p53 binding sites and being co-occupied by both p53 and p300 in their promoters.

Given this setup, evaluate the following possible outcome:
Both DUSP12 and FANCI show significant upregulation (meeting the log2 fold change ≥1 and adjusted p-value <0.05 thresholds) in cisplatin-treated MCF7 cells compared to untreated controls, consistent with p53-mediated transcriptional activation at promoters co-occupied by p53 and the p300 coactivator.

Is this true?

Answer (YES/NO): NO